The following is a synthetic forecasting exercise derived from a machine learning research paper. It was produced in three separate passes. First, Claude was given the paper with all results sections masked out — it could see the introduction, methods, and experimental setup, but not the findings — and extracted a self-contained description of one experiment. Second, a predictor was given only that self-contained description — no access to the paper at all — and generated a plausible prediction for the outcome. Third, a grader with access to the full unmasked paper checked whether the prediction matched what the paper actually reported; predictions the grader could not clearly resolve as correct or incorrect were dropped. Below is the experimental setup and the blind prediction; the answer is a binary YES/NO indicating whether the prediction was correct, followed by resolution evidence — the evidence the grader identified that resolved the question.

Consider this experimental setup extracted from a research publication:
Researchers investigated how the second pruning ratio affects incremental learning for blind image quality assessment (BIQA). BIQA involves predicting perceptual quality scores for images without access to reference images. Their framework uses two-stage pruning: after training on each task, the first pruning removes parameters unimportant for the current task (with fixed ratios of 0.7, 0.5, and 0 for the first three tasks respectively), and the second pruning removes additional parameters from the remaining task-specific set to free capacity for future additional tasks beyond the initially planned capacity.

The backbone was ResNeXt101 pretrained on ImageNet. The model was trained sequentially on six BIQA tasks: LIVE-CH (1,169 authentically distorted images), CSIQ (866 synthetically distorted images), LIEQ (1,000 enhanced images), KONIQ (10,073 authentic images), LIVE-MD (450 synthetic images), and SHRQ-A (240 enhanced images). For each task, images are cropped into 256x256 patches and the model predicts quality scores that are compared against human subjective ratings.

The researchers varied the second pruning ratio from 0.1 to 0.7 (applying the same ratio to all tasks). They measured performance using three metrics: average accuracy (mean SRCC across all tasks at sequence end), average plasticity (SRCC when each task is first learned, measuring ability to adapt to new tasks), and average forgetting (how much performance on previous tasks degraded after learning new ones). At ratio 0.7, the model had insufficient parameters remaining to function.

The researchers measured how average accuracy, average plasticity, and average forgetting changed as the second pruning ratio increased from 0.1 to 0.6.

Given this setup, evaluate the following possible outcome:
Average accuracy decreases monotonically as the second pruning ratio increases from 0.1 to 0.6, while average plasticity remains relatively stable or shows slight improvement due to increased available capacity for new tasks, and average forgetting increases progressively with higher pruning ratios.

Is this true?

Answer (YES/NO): NO